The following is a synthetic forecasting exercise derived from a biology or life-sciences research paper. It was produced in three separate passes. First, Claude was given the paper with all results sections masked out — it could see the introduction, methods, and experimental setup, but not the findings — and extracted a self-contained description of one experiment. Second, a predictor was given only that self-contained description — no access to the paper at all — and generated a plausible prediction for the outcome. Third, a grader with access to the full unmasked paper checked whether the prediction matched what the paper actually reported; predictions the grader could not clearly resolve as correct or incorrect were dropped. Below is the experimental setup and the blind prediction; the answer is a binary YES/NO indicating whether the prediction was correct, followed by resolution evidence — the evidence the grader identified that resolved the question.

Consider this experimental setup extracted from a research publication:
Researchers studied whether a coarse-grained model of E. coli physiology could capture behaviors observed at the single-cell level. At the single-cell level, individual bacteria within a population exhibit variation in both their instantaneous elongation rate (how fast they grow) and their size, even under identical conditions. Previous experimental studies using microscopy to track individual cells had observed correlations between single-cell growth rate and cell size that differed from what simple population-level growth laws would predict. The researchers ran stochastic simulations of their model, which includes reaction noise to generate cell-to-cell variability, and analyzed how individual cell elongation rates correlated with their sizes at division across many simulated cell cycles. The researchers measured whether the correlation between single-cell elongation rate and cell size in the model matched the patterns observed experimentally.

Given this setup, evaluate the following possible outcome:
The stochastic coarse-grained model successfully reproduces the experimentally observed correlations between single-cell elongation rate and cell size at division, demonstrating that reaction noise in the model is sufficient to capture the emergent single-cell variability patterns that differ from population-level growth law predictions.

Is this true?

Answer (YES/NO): NO